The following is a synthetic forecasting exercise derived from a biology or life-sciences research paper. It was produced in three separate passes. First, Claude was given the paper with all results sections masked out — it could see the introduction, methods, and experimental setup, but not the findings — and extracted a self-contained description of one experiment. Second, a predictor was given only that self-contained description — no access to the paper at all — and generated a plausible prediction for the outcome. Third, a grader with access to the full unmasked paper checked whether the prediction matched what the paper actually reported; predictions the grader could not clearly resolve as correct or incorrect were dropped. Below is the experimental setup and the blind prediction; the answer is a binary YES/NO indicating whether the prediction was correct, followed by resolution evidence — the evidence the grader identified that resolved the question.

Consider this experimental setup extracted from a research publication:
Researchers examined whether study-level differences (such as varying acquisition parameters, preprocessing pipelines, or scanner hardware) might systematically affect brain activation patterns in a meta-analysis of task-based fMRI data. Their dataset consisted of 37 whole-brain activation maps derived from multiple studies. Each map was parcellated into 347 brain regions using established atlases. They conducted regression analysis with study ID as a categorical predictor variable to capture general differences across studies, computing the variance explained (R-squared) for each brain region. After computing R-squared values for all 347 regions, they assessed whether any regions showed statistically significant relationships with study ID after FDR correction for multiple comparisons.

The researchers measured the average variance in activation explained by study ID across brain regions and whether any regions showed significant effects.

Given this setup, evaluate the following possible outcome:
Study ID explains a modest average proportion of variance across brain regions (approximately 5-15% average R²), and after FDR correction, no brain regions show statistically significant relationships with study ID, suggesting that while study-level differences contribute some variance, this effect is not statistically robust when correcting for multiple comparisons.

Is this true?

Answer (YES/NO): NO